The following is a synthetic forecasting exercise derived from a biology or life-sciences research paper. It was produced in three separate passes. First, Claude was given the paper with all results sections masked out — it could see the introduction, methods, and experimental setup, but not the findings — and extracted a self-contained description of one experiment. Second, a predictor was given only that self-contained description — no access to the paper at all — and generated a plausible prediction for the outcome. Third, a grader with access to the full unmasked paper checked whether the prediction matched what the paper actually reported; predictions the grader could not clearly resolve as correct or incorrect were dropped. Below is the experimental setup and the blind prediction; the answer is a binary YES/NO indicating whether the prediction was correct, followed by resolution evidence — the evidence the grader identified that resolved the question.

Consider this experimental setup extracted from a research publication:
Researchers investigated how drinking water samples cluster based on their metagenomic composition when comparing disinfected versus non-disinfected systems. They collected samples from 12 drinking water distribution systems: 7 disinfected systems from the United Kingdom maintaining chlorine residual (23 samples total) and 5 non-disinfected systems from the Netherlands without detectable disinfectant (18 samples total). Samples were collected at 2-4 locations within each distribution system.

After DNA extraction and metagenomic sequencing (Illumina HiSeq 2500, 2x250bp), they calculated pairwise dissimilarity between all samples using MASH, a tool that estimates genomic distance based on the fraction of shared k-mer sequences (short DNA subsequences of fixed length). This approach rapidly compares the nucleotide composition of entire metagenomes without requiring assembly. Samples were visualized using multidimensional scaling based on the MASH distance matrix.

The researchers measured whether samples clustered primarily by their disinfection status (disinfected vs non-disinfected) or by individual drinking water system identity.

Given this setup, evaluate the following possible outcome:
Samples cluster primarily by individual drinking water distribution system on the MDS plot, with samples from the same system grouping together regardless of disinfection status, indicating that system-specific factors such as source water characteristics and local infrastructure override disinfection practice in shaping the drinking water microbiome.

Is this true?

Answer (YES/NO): NO